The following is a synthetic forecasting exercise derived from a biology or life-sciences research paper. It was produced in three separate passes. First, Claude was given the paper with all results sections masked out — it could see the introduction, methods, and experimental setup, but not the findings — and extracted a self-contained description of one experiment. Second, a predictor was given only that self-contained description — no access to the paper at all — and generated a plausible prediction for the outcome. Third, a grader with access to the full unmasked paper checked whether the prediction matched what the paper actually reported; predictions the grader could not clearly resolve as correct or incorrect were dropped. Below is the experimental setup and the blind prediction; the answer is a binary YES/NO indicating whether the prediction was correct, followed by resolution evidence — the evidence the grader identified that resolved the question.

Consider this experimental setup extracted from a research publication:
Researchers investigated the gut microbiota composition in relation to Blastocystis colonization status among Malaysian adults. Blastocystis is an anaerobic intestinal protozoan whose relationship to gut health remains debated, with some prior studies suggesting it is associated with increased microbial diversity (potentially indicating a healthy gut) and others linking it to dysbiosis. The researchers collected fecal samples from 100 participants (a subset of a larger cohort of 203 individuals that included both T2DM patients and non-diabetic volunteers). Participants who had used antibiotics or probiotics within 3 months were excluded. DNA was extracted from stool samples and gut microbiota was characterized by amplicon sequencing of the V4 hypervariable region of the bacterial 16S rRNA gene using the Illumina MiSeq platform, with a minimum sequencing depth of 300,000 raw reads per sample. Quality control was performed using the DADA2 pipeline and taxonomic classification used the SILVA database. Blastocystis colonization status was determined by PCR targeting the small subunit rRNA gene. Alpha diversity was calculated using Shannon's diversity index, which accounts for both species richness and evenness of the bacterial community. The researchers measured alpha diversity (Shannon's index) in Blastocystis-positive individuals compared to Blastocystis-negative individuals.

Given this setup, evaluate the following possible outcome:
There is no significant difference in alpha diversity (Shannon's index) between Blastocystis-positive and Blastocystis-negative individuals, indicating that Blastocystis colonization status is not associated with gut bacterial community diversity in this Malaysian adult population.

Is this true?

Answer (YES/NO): NO